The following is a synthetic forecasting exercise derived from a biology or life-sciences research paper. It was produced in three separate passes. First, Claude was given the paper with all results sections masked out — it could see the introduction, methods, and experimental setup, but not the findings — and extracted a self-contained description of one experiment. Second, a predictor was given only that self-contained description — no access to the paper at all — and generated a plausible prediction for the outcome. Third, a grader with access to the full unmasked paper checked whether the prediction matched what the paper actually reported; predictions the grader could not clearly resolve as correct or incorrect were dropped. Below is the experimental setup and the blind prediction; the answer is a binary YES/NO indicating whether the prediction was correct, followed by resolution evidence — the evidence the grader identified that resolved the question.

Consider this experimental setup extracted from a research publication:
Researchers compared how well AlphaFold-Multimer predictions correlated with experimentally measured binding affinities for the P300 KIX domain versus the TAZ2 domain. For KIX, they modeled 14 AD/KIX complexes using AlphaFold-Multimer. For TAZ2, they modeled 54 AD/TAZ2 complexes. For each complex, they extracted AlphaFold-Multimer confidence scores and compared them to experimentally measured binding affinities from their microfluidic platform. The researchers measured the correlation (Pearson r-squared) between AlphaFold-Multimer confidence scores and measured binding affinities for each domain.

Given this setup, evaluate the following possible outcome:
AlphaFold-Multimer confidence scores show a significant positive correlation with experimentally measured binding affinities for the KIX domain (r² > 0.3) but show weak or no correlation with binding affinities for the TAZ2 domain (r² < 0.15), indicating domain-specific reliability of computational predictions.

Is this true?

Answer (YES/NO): YES